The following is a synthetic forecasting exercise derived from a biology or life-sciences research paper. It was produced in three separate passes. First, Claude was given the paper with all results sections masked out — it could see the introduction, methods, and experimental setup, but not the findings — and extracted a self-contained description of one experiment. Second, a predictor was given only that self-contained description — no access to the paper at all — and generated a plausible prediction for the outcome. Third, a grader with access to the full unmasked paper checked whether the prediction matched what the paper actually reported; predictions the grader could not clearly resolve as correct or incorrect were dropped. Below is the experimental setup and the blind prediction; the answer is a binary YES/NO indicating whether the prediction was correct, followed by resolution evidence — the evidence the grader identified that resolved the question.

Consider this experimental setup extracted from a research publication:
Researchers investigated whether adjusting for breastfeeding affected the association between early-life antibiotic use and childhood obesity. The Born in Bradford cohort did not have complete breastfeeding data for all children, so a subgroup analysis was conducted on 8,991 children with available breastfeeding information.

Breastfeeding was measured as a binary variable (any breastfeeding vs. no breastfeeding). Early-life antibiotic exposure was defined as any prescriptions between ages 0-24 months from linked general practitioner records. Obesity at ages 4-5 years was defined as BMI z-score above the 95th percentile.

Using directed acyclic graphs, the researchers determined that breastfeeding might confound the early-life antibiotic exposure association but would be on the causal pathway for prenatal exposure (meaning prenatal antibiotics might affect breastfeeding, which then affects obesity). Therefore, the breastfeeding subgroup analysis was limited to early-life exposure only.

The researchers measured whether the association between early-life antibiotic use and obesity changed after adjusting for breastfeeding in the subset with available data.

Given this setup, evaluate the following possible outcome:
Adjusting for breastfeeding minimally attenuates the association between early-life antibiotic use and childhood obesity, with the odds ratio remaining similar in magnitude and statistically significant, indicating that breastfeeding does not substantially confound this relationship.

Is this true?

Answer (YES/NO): YES